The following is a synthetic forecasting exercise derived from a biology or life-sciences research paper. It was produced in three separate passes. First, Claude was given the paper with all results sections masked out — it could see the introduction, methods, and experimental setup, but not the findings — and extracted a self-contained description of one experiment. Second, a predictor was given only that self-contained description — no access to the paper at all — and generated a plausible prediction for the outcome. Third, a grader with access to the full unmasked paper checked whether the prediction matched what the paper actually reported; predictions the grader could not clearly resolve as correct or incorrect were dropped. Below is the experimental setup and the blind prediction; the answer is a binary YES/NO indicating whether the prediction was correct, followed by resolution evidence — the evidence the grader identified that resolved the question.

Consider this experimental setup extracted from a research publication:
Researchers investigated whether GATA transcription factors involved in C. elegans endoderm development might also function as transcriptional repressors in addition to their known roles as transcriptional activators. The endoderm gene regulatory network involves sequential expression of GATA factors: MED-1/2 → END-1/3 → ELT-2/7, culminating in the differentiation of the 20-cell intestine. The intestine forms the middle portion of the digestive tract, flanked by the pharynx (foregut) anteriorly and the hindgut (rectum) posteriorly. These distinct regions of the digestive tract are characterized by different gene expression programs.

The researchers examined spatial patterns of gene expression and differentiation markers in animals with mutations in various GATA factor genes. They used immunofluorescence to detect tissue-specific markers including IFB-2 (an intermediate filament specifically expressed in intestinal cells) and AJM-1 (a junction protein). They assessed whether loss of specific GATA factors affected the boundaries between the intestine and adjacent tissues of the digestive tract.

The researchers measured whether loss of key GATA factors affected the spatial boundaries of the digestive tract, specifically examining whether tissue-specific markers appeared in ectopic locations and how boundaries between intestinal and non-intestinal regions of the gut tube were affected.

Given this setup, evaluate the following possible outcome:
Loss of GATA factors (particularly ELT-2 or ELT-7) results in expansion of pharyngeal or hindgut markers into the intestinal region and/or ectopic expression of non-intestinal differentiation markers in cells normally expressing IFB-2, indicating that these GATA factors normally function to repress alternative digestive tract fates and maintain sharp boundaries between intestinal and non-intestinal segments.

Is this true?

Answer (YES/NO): YES